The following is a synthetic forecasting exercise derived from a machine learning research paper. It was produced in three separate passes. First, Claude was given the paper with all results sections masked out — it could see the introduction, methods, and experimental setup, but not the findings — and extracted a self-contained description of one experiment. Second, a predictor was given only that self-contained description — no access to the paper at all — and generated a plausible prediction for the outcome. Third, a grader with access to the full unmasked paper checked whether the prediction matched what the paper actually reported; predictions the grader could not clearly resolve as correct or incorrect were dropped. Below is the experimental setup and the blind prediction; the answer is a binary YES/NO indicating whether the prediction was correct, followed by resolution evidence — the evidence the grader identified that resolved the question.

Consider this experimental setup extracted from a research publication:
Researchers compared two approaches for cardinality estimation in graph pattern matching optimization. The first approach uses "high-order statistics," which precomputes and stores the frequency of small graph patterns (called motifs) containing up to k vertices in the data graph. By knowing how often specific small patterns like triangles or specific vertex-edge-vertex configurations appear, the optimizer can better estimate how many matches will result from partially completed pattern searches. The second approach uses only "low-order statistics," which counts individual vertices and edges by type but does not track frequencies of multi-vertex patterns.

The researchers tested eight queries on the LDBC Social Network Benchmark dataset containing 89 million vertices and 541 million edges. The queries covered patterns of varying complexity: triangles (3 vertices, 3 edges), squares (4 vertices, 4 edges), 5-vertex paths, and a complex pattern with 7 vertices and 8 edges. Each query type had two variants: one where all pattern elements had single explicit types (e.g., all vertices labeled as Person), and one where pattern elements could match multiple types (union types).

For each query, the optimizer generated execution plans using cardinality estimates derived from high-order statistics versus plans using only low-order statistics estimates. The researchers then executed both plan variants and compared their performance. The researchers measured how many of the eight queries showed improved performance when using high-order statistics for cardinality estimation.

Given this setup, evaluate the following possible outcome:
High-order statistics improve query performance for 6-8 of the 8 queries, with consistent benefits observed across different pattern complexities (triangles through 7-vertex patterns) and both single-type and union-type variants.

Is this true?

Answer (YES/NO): NO